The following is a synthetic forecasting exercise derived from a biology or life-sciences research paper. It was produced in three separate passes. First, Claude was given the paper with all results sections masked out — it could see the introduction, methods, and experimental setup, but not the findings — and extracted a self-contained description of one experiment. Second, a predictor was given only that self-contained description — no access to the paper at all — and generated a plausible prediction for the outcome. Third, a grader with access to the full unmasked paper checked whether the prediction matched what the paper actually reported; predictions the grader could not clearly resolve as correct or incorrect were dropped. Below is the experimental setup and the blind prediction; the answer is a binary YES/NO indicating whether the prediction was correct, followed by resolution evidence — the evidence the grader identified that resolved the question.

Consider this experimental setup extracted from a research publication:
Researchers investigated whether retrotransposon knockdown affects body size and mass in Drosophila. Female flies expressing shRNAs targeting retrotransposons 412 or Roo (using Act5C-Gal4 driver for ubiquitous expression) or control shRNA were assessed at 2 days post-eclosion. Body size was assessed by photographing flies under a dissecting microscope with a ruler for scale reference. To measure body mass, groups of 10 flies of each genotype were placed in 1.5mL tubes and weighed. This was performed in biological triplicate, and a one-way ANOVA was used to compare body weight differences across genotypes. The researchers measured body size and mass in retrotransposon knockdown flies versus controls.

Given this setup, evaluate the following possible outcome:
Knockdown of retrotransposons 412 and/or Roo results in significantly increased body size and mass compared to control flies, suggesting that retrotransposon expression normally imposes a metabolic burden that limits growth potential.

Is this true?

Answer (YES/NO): NO